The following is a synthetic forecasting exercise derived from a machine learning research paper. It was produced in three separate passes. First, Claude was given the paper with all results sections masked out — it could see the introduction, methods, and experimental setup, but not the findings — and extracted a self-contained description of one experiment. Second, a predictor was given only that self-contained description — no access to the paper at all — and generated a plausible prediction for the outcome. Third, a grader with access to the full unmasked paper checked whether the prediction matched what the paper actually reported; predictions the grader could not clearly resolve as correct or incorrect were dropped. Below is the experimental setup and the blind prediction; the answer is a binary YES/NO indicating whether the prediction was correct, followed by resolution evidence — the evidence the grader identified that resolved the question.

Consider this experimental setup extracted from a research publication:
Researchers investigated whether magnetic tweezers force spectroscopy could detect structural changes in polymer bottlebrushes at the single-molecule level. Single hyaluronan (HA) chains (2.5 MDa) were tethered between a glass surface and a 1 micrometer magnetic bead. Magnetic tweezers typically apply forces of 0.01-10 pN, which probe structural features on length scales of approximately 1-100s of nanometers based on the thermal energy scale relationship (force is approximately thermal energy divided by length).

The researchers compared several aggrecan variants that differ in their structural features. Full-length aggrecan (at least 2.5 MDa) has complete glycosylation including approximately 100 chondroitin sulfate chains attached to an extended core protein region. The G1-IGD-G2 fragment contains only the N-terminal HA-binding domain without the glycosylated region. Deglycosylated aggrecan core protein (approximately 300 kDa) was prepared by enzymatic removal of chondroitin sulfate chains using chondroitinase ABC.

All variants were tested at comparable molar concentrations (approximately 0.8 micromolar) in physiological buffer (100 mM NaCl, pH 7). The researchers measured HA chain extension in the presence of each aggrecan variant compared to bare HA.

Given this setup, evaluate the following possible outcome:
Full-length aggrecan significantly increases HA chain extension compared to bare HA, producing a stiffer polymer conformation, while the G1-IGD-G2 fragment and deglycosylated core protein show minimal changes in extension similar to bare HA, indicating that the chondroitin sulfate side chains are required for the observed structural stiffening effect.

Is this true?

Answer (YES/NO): YES